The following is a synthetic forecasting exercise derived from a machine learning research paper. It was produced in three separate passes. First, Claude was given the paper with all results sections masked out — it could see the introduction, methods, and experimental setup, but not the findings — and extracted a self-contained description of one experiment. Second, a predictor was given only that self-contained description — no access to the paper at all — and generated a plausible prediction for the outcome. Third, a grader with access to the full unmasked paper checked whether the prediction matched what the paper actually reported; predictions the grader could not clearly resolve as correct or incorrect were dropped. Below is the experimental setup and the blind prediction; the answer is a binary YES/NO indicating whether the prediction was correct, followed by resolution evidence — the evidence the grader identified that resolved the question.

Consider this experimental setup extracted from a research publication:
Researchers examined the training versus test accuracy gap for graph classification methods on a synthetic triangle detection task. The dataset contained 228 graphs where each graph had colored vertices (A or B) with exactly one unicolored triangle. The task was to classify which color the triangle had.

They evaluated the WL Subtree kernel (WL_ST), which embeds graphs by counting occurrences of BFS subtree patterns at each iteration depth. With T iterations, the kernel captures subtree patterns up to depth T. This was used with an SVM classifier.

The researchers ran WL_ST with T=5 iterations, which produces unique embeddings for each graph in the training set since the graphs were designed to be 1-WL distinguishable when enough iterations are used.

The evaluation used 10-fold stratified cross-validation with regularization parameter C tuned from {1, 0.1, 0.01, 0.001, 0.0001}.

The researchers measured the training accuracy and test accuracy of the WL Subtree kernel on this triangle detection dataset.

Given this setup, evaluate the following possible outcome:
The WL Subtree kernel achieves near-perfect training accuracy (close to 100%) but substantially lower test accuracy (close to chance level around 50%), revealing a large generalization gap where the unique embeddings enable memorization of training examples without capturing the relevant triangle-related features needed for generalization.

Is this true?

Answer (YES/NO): NO